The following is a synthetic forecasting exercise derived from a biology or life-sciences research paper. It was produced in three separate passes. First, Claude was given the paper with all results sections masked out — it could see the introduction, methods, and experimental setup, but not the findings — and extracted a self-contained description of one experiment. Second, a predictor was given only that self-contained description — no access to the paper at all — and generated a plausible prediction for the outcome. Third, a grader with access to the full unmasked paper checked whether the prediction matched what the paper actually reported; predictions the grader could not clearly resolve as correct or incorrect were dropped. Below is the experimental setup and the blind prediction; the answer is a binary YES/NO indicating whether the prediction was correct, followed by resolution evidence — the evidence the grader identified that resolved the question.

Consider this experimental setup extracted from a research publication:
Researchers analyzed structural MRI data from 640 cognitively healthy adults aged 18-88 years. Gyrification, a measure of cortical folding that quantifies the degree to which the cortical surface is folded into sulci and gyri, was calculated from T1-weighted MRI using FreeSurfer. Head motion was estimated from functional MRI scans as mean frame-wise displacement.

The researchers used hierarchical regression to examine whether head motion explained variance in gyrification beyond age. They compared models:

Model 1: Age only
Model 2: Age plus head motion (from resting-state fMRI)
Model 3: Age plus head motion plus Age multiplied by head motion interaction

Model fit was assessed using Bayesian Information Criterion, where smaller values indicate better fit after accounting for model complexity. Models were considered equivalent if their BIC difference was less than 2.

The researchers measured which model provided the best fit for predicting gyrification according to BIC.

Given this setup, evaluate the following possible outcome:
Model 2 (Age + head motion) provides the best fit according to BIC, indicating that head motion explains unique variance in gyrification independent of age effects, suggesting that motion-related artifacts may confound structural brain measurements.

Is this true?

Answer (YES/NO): NO